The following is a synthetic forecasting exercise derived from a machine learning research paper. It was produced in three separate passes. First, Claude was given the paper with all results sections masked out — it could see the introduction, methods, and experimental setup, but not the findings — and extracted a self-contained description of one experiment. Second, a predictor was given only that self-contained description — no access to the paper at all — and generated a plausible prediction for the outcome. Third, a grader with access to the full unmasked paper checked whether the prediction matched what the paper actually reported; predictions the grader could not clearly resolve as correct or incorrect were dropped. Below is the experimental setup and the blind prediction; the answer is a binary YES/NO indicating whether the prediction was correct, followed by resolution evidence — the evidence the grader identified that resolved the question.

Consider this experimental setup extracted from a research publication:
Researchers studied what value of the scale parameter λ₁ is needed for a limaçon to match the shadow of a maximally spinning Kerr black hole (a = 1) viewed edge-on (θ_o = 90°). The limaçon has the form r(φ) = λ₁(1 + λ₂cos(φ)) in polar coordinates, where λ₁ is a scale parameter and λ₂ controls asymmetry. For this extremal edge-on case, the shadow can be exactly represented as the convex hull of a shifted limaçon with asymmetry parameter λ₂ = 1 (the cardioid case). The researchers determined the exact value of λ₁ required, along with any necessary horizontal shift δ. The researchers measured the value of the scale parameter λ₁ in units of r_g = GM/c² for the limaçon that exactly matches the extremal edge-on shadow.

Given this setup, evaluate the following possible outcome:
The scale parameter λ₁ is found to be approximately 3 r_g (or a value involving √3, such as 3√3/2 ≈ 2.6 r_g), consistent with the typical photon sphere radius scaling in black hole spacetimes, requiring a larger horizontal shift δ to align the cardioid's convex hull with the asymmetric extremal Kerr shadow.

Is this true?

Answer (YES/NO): NO